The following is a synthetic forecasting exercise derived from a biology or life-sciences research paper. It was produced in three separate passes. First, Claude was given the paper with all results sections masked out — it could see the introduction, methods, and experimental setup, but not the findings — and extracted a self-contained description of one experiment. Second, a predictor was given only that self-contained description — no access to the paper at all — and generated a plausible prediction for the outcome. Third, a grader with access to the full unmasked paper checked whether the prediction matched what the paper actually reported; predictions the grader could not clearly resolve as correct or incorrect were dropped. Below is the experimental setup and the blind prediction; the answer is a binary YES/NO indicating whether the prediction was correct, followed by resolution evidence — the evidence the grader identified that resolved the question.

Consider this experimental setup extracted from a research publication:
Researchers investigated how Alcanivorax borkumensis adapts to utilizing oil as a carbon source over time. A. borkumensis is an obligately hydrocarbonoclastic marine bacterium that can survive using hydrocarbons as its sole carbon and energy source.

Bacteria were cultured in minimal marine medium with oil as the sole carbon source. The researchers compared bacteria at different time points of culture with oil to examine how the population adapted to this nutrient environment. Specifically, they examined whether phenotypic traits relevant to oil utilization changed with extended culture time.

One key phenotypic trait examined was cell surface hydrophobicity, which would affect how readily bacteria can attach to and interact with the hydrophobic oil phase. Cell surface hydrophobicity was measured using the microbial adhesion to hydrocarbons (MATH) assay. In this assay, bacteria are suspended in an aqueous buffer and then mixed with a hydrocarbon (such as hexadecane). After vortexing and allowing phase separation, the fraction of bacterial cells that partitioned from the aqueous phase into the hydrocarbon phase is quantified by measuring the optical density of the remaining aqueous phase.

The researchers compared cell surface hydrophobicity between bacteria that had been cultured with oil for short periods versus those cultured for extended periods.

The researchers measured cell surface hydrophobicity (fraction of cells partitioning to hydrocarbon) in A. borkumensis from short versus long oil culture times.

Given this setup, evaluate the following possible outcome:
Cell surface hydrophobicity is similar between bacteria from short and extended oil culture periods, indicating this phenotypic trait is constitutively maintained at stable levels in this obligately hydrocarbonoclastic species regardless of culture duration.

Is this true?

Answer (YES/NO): NO